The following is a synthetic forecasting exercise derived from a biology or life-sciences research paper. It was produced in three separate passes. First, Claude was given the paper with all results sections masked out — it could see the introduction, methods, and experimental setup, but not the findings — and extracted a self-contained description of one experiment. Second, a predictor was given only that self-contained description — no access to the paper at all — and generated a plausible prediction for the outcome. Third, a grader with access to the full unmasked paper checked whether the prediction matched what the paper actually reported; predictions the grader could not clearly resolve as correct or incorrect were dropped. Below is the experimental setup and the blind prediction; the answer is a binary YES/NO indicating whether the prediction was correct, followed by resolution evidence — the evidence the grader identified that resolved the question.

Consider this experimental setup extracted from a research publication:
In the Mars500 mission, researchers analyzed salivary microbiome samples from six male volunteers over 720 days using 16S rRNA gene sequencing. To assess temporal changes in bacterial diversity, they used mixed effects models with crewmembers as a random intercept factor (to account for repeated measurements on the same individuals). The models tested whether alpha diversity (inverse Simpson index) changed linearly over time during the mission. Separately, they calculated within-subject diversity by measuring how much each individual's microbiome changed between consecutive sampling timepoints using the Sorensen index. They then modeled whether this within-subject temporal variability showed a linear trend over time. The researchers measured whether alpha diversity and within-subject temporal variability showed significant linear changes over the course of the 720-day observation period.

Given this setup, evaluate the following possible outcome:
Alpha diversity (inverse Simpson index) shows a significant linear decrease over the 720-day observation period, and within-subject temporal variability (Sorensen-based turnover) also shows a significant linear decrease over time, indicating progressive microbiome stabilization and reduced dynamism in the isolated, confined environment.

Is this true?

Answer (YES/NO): NO